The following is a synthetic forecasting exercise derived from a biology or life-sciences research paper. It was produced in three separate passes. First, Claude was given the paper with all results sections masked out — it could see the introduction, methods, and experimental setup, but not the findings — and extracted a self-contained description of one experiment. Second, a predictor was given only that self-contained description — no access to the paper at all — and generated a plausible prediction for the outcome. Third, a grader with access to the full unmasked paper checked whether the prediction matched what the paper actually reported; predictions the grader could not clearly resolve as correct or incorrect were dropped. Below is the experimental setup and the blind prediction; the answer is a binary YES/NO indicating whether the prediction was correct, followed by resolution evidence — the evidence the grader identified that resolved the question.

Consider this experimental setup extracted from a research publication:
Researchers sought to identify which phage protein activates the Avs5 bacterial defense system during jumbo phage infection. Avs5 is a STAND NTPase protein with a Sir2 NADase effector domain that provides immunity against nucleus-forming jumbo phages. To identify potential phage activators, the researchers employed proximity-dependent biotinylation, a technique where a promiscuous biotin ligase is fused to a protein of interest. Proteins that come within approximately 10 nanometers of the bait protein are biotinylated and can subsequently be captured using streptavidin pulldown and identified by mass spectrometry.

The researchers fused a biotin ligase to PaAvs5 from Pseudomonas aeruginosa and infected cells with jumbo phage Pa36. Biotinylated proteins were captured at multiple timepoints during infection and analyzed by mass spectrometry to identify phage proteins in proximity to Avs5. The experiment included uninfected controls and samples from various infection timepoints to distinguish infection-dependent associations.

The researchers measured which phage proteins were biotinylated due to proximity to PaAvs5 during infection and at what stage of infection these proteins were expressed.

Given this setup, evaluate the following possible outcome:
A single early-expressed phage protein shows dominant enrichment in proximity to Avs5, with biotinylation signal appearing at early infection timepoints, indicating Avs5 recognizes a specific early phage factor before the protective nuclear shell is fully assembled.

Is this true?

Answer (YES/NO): YES